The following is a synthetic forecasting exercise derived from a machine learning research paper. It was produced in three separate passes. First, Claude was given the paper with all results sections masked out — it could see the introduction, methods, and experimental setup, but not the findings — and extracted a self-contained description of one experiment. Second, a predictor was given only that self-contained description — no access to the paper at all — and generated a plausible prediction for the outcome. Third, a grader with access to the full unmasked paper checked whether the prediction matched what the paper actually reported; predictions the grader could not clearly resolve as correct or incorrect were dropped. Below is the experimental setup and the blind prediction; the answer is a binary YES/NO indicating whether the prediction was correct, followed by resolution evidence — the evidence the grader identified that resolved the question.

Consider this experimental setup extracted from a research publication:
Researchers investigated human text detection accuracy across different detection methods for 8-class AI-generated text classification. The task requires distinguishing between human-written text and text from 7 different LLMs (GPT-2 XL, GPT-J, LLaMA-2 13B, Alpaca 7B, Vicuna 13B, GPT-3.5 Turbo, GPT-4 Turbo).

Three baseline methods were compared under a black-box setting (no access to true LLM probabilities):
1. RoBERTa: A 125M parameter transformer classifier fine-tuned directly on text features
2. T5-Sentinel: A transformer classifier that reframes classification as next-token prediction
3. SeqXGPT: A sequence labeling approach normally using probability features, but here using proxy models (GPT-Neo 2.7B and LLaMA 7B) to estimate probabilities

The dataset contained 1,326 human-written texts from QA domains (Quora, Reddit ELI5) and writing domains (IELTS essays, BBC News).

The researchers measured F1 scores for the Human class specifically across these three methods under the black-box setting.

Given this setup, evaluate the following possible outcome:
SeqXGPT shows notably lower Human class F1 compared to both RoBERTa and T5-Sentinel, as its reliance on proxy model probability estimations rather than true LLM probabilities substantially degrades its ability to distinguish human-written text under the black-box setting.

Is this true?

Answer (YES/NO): NO